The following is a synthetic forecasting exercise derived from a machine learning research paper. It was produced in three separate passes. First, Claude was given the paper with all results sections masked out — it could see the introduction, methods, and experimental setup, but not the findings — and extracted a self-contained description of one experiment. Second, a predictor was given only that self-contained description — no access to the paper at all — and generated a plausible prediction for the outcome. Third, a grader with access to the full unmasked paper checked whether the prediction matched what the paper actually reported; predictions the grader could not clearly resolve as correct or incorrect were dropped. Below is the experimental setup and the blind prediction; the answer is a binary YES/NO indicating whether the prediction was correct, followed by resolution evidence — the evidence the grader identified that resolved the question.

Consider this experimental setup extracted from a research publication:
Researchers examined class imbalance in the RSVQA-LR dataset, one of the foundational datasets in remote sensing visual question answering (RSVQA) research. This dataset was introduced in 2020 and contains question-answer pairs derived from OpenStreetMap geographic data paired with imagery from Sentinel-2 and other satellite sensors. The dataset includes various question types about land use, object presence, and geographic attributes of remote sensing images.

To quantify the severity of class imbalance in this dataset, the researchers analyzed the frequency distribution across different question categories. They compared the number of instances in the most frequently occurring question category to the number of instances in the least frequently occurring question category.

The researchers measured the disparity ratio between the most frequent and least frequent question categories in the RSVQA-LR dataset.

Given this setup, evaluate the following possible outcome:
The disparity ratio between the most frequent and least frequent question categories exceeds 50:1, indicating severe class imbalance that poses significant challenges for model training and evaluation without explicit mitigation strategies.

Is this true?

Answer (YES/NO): NO